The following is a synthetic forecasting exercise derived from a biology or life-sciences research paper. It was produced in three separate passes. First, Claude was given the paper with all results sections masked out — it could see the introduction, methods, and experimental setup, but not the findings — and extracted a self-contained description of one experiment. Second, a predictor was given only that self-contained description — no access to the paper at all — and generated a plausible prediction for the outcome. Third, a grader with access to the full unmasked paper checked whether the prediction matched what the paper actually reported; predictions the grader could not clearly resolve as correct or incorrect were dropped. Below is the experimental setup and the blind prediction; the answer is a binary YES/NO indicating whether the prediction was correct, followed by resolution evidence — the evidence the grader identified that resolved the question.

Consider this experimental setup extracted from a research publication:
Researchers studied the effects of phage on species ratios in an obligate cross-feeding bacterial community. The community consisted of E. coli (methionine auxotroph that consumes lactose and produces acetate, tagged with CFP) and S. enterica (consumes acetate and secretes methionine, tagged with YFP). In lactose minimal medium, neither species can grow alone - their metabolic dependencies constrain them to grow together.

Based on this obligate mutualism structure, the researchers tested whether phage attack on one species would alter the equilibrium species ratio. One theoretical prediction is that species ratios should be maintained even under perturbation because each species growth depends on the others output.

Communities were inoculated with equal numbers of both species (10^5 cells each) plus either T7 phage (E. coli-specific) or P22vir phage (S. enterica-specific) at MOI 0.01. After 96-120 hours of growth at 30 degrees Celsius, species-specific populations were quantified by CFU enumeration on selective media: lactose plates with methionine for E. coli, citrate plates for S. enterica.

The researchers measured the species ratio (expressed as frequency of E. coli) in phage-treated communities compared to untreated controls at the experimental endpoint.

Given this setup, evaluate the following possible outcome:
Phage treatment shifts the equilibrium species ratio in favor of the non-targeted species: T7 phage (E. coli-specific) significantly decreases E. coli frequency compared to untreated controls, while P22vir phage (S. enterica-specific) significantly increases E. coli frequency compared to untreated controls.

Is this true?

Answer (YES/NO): NO